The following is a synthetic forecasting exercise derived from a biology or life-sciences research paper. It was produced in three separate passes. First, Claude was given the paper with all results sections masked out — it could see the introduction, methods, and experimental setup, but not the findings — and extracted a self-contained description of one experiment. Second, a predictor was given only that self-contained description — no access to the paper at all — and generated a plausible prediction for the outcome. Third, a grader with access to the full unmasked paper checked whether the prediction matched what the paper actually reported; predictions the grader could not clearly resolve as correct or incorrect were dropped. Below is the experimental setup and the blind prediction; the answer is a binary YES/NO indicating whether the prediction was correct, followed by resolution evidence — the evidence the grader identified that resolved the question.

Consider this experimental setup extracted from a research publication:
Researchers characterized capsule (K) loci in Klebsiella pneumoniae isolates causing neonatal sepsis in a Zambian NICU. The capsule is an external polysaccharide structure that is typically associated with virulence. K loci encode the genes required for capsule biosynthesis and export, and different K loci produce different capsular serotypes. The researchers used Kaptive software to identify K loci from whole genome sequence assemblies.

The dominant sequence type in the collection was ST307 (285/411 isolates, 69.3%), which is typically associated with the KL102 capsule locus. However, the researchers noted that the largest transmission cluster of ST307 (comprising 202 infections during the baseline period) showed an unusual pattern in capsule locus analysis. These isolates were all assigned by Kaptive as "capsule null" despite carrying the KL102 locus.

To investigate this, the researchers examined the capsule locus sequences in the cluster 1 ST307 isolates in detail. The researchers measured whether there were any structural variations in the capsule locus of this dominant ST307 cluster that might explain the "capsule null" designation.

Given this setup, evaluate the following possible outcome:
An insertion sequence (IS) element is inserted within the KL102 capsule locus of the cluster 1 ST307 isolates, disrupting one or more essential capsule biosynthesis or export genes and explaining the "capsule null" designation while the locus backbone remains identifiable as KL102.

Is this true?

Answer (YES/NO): NO